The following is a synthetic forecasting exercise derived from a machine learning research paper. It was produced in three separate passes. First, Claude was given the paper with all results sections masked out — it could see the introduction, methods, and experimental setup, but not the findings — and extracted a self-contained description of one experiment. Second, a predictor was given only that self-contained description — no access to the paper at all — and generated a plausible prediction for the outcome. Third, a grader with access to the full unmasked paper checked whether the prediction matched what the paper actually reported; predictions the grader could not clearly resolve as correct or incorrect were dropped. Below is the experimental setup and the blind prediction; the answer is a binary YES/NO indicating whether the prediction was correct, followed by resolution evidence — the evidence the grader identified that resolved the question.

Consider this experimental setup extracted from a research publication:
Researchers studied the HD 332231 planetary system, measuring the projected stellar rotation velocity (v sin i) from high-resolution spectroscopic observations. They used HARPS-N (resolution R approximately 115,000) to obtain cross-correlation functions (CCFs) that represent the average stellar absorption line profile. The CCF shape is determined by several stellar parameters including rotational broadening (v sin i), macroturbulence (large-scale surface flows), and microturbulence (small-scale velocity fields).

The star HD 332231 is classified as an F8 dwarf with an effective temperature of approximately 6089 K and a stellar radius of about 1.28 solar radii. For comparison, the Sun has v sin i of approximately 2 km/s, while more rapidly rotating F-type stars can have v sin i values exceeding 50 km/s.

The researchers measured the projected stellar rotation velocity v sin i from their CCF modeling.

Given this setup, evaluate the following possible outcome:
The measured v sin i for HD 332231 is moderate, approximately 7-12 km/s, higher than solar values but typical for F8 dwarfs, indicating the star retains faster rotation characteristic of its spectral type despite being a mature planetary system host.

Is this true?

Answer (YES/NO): NO